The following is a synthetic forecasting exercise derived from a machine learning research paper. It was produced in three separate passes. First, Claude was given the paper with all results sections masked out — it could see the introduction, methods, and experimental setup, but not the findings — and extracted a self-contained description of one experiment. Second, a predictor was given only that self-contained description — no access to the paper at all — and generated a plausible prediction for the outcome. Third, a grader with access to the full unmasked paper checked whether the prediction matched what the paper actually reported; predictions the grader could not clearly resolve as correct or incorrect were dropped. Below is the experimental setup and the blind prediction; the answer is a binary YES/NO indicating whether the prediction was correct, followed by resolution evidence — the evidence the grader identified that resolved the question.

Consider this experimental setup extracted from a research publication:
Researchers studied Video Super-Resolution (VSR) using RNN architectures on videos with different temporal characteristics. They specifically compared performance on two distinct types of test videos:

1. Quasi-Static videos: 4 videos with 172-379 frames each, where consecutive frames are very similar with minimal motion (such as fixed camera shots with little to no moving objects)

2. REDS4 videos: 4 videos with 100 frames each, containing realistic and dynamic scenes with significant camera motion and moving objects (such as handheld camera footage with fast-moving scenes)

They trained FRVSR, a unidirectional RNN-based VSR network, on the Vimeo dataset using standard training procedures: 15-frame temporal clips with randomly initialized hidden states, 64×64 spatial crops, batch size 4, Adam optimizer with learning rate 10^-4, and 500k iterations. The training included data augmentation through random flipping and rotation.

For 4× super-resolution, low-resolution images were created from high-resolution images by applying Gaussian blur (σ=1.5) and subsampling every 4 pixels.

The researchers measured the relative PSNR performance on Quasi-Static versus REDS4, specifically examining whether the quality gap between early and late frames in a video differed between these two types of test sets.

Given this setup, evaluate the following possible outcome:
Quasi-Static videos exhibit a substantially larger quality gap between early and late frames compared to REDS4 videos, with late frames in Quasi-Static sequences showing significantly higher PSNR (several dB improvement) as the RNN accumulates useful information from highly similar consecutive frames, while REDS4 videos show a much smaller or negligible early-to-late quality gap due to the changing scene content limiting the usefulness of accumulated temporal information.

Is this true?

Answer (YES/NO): NO